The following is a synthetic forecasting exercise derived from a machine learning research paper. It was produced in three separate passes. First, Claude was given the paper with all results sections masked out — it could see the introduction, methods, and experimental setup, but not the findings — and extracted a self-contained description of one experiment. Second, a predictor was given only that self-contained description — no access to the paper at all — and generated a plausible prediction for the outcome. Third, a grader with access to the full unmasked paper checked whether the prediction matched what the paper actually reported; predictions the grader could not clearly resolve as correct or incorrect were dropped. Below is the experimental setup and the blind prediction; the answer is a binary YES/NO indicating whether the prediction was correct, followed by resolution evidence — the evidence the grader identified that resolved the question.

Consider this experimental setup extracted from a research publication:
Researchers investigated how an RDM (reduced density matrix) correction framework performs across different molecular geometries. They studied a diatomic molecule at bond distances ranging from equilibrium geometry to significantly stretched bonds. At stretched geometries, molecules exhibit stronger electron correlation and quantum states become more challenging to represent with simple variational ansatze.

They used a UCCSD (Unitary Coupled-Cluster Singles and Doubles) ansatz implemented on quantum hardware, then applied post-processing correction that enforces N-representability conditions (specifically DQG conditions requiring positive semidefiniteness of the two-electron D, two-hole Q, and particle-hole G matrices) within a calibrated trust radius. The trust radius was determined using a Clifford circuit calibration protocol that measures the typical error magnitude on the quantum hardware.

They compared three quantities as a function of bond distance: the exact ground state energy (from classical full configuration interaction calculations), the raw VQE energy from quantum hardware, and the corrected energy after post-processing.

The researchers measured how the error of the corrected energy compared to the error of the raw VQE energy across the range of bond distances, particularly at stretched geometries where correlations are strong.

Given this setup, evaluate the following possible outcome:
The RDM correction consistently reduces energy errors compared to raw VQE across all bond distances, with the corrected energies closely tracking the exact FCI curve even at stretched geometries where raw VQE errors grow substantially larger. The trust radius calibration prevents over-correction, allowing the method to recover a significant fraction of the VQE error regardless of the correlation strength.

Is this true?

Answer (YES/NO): YES